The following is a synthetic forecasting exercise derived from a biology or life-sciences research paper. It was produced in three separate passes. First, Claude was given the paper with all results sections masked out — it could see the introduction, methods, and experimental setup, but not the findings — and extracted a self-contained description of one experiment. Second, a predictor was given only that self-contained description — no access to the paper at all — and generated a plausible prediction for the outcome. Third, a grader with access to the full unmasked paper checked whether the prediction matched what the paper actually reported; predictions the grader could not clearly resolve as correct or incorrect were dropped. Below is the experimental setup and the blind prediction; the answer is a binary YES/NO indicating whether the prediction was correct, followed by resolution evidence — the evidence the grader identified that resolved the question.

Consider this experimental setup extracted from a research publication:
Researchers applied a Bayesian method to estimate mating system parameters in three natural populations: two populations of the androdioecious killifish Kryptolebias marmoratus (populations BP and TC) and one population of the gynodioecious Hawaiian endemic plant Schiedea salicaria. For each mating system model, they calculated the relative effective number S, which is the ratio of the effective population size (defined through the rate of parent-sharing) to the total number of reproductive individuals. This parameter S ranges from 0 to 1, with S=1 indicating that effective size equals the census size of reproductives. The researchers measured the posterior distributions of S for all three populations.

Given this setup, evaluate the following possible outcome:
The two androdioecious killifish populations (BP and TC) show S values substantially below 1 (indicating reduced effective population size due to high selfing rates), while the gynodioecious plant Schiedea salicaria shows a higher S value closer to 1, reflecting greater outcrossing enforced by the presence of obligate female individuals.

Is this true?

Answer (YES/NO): NO